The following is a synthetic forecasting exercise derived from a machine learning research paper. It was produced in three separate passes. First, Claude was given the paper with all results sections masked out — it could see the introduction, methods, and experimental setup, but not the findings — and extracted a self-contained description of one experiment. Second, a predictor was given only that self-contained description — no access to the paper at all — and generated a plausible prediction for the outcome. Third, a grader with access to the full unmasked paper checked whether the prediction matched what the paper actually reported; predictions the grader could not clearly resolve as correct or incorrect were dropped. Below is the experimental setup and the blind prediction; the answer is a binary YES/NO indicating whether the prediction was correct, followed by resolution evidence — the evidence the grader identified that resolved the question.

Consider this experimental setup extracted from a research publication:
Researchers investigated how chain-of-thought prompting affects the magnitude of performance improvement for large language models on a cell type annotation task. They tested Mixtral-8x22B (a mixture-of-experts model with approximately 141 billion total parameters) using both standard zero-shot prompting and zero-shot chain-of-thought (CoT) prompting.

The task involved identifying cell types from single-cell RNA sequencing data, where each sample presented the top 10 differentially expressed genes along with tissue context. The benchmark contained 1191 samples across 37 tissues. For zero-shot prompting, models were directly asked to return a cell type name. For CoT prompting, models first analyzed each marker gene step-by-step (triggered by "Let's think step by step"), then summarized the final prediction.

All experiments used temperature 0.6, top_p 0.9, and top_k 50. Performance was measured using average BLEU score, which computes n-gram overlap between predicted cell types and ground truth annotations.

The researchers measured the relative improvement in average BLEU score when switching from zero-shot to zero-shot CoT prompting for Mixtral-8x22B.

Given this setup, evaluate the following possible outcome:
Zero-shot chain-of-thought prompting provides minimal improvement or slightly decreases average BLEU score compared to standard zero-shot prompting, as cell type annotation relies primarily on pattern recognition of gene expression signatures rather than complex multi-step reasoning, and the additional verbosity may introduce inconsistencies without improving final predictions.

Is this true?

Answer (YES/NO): NO